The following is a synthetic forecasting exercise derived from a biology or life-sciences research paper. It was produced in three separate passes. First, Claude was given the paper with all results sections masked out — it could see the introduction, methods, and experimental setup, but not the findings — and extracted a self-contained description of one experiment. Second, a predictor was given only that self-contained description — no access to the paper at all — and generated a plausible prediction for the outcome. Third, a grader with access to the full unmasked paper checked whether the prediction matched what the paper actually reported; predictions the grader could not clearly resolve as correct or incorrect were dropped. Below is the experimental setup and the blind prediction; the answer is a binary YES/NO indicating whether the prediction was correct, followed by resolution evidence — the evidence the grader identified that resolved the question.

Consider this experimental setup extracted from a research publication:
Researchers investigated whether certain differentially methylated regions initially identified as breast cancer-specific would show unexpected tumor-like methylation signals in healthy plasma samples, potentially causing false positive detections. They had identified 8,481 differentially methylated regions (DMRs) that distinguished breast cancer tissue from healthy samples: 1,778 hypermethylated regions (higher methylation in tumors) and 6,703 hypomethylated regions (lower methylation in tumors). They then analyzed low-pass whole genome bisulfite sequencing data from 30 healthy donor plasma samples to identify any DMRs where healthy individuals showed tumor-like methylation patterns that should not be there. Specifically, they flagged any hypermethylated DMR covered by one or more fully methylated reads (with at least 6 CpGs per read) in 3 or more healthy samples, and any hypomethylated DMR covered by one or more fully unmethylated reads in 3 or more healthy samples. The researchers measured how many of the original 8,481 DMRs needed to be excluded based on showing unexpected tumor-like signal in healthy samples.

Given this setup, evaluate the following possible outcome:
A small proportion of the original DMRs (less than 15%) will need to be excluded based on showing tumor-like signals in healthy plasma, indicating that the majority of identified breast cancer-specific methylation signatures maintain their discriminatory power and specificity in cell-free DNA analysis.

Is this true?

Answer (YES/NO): YES